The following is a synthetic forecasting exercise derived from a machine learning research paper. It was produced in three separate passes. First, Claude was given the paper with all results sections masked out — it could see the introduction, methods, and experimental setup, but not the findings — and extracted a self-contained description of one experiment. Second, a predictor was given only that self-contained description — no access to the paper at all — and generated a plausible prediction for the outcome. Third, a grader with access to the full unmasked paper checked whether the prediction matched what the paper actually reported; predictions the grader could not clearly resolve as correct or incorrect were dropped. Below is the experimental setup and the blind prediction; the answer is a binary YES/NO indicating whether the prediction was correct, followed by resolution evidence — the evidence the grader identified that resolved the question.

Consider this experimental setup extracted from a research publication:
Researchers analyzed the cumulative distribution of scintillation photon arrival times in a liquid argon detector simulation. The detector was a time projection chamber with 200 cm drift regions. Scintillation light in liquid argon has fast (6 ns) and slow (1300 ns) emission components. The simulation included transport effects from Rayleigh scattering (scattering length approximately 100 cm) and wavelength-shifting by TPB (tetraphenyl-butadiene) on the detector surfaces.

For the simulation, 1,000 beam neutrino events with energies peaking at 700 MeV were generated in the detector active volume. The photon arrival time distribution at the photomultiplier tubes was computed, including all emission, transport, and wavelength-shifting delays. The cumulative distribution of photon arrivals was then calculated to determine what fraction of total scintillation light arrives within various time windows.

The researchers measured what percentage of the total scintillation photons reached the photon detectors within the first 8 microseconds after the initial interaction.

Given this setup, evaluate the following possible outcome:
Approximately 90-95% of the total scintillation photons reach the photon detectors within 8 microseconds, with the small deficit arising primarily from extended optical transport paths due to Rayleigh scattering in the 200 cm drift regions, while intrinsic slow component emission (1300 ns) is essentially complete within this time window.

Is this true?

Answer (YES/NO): NO